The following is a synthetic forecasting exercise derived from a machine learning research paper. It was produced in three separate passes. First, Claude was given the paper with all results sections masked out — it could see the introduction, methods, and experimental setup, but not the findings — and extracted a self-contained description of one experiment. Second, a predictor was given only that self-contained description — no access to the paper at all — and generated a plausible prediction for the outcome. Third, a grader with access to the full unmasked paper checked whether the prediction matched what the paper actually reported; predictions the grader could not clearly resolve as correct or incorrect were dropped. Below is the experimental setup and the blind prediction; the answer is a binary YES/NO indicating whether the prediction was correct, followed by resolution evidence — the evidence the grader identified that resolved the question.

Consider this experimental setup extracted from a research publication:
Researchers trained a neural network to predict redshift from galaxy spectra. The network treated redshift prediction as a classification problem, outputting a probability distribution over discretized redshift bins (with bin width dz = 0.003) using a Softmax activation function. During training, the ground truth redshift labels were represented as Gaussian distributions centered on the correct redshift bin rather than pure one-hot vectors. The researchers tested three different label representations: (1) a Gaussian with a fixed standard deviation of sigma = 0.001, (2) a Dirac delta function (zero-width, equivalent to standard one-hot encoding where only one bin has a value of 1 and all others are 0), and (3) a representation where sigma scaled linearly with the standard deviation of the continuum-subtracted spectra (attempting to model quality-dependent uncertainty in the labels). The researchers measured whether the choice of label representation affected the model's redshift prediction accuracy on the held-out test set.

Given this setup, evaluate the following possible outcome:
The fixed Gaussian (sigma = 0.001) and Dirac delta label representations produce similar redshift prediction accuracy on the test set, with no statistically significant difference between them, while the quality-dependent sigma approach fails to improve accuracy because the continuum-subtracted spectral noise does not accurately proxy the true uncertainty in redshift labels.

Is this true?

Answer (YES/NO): NO